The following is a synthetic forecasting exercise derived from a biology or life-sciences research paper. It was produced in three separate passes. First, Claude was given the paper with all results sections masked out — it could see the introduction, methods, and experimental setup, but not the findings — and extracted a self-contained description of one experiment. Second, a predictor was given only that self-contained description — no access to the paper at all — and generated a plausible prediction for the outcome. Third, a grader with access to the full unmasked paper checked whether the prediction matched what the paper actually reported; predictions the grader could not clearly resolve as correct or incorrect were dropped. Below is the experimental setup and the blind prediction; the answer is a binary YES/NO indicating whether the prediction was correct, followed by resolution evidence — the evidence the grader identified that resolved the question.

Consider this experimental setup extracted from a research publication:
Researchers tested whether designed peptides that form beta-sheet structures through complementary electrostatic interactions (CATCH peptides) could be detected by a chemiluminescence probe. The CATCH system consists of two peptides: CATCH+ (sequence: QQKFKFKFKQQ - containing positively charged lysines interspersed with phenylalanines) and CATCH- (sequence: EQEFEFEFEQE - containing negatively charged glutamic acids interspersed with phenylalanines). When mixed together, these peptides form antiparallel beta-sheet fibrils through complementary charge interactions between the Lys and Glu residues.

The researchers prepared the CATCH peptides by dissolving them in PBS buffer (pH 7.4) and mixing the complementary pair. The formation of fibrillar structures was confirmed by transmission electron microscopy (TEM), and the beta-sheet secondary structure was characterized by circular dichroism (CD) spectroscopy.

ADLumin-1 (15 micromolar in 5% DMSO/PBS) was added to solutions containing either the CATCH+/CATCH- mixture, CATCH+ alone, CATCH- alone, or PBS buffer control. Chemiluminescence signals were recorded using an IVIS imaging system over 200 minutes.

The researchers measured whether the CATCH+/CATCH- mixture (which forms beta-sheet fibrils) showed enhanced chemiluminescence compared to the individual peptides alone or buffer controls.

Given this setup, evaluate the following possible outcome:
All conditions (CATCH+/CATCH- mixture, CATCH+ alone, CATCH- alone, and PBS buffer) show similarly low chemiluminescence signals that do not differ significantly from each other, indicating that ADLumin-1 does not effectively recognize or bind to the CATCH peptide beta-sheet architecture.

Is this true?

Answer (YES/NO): NO